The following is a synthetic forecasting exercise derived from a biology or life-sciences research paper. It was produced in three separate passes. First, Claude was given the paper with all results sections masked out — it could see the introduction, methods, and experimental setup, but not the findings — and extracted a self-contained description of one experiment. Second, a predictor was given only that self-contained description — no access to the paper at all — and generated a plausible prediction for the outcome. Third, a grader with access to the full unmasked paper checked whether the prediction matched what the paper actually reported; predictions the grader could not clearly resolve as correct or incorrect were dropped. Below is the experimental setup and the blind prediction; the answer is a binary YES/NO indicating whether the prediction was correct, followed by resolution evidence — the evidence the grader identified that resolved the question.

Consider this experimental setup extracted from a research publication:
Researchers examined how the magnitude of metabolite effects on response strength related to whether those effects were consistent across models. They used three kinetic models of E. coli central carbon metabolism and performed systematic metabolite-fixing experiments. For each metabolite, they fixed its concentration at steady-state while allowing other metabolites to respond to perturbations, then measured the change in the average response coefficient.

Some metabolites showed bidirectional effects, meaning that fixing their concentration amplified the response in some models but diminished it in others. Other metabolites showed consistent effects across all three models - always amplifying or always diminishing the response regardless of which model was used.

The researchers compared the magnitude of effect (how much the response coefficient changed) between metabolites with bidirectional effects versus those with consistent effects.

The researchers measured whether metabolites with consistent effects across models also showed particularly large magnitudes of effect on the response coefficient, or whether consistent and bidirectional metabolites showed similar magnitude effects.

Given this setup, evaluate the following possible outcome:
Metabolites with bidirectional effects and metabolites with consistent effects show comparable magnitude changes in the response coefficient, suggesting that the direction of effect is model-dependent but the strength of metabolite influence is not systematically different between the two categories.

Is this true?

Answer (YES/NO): NO